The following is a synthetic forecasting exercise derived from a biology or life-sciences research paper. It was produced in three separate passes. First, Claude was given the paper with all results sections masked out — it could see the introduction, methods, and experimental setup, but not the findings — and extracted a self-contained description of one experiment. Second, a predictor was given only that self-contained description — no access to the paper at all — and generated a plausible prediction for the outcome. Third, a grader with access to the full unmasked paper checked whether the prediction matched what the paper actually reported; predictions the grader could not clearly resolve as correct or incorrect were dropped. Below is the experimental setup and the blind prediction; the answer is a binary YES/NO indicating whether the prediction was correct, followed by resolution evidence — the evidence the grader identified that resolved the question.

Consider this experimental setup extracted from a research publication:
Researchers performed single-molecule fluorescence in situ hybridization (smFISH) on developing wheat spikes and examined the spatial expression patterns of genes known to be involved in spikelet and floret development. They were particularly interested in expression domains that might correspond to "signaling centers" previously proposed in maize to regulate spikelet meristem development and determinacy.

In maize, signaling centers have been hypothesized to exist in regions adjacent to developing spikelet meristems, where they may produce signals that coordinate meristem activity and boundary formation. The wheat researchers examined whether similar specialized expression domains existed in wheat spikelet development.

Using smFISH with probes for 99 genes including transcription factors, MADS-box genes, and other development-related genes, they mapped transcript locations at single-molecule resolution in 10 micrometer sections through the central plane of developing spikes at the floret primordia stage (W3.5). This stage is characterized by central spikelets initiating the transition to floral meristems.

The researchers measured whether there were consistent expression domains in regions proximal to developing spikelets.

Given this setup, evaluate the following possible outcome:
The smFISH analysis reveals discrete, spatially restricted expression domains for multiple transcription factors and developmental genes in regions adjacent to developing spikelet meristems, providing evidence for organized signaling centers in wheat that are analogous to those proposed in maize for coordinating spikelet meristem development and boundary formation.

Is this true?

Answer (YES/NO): YES